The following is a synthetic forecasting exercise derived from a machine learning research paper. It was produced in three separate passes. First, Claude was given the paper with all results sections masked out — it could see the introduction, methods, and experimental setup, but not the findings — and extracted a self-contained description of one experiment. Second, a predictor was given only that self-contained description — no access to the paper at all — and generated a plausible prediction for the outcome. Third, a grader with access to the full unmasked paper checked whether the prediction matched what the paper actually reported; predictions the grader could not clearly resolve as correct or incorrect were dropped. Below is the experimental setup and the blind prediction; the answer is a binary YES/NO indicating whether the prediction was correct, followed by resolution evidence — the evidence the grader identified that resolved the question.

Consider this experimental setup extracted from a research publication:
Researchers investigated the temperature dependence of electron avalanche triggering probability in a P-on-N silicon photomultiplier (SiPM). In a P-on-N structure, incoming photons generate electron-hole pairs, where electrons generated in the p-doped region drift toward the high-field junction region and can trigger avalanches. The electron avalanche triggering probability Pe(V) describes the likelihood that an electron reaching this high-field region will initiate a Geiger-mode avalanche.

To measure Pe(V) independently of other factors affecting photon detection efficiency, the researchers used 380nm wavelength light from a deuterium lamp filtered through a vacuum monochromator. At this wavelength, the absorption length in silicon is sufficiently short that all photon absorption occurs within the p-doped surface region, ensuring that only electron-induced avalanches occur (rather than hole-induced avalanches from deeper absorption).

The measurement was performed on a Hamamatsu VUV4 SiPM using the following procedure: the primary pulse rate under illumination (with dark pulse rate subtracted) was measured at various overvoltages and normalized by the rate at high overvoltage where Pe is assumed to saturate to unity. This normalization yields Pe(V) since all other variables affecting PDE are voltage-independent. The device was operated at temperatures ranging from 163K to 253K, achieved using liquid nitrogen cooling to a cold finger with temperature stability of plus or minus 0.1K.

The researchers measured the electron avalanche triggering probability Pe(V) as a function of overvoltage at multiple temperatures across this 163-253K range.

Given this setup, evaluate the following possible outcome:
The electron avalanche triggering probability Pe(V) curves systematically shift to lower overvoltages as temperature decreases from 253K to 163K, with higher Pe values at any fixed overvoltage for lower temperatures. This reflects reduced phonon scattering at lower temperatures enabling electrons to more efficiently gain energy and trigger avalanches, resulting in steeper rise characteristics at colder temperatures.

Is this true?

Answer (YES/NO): NO